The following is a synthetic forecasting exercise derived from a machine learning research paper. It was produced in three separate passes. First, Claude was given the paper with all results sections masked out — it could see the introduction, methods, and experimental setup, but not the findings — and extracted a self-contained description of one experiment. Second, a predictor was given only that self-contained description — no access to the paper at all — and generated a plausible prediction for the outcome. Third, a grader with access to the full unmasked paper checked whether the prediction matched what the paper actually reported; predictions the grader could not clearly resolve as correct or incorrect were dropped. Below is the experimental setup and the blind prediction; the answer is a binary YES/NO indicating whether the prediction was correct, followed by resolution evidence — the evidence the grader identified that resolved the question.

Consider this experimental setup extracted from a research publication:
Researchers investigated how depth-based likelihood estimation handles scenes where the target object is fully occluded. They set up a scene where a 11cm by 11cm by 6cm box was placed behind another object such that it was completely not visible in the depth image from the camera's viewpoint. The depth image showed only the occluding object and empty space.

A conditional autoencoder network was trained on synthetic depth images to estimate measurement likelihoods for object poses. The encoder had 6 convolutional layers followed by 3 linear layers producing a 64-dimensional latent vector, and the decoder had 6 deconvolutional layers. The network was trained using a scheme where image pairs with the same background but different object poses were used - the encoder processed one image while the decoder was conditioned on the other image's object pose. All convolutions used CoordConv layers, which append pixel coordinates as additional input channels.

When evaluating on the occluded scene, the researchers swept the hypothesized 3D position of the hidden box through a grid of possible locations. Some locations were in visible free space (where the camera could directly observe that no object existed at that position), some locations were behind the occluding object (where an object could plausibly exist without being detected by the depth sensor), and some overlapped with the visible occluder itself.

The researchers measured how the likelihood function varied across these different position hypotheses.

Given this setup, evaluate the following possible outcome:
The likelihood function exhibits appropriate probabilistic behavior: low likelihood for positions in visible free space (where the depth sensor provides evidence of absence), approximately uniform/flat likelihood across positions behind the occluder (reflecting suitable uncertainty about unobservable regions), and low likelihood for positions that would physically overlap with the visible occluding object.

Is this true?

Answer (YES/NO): NO